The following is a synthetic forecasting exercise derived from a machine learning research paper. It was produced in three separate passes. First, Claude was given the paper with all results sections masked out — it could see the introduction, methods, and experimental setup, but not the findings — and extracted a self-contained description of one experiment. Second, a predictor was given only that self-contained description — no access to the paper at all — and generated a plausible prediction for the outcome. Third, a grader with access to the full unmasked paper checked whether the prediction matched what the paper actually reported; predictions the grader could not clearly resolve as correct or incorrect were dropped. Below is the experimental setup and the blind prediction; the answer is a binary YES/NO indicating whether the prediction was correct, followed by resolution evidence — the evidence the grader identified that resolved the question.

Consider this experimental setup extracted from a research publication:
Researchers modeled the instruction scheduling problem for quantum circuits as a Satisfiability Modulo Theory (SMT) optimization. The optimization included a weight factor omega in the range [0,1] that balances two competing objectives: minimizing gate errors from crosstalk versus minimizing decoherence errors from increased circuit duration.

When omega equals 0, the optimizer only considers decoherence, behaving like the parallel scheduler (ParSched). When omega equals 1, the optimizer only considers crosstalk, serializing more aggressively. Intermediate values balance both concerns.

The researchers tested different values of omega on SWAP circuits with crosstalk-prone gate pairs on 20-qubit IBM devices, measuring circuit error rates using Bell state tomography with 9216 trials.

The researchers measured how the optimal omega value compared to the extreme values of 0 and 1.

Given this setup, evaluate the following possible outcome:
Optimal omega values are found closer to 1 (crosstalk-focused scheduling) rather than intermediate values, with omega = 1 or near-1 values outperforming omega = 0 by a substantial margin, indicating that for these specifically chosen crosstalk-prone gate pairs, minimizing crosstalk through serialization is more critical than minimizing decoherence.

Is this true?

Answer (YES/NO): NO